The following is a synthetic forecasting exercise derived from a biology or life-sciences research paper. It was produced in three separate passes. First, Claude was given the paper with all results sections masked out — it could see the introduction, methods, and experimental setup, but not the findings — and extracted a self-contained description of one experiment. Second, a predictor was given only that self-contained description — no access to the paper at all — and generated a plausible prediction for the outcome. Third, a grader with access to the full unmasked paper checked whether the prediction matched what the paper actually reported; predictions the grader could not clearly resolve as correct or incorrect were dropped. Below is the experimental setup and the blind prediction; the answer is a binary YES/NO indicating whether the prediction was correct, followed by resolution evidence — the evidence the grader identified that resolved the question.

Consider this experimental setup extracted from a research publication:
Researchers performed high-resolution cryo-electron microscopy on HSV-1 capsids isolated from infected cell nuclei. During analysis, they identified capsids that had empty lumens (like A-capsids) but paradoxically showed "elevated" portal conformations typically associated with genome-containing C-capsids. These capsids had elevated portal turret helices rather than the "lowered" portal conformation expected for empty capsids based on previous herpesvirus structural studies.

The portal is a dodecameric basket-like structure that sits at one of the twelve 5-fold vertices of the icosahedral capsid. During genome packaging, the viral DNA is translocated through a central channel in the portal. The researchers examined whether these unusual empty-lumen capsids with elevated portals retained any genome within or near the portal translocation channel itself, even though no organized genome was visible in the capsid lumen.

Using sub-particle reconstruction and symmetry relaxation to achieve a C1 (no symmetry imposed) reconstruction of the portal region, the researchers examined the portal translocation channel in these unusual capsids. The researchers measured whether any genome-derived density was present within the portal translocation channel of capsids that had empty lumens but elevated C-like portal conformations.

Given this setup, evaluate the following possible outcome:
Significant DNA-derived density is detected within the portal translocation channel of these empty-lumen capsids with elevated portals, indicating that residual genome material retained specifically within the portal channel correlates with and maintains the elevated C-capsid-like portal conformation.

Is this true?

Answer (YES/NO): YES